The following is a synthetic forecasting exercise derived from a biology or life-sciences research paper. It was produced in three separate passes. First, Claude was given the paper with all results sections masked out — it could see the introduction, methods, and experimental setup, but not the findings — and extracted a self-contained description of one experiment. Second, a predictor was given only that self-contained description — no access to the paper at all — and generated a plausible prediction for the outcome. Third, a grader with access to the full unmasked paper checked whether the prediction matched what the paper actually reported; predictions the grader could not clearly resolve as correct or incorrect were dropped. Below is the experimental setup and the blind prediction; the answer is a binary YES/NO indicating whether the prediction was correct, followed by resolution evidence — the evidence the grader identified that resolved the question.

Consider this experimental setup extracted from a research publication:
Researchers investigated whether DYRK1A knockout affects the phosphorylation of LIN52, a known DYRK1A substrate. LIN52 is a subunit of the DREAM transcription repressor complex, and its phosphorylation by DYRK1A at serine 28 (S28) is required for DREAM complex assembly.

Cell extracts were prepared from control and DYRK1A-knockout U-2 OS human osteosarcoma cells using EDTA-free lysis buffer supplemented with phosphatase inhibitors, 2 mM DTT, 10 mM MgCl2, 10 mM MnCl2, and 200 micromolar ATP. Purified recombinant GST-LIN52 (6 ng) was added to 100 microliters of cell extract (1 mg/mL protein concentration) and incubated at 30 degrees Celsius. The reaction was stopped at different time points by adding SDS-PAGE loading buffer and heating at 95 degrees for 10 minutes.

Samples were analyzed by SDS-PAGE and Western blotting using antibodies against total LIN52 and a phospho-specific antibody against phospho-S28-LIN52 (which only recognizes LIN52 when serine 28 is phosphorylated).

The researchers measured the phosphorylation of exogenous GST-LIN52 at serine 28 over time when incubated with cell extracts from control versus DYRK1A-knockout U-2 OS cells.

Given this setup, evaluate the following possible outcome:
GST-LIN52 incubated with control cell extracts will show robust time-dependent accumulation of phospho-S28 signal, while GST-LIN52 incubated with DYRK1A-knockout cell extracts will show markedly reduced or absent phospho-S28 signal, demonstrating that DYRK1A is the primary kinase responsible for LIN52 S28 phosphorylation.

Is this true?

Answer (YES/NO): YES